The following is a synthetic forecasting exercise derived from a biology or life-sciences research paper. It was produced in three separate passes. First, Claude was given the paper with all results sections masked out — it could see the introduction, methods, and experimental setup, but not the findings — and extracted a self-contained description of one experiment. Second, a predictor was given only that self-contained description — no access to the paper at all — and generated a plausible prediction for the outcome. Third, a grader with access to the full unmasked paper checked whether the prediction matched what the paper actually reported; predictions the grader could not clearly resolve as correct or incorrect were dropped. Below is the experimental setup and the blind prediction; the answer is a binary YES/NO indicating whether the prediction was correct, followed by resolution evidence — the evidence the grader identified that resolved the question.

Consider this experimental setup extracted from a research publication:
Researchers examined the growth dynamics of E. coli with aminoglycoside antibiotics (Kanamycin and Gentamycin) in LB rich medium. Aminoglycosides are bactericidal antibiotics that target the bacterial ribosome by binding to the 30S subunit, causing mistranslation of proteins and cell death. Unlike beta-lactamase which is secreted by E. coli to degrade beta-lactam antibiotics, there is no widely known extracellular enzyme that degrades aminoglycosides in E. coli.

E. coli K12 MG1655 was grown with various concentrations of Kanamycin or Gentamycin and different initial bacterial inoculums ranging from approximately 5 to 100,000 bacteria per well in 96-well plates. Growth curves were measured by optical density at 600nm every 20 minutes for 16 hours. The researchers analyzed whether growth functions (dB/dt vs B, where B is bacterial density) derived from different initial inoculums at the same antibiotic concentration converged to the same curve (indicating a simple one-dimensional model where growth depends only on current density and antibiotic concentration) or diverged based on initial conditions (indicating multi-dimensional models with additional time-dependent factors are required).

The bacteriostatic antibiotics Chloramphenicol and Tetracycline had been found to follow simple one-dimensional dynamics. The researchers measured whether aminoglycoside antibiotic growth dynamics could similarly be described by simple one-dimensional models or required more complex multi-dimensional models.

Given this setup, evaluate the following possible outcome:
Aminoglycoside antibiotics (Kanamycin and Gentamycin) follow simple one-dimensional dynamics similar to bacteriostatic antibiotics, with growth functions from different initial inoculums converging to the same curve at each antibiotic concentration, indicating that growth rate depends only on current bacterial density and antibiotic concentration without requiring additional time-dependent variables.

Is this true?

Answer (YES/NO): NO